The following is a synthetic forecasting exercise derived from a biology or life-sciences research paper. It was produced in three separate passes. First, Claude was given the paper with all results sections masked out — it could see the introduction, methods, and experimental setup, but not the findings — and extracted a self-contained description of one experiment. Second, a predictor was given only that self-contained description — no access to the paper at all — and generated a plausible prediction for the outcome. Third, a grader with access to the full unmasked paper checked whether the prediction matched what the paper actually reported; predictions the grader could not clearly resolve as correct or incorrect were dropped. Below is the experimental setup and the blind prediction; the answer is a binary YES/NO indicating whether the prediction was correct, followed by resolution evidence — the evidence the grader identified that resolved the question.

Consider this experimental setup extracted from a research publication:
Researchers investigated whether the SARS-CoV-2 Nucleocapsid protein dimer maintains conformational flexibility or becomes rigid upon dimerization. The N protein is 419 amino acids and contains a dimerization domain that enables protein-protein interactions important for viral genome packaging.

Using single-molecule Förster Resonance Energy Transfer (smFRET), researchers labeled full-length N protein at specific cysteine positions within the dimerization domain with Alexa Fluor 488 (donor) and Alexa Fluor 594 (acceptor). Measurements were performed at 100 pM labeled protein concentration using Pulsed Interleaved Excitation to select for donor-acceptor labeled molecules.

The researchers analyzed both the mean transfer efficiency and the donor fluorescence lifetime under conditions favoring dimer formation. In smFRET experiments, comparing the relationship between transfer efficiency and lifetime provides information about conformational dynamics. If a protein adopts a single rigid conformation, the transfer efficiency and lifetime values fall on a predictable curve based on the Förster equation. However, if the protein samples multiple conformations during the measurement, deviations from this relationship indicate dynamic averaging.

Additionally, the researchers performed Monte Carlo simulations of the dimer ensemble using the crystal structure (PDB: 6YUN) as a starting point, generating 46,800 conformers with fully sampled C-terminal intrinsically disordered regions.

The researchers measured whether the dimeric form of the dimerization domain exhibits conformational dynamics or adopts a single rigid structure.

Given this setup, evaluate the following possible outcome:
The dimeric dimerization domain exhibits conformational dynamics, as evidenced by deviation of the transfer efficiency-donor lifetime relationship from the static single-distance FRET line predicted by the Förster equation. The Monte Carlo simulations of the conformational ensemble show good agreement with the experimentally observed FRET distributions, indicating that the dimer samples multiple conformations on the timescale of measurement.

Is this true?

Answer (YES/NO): NO